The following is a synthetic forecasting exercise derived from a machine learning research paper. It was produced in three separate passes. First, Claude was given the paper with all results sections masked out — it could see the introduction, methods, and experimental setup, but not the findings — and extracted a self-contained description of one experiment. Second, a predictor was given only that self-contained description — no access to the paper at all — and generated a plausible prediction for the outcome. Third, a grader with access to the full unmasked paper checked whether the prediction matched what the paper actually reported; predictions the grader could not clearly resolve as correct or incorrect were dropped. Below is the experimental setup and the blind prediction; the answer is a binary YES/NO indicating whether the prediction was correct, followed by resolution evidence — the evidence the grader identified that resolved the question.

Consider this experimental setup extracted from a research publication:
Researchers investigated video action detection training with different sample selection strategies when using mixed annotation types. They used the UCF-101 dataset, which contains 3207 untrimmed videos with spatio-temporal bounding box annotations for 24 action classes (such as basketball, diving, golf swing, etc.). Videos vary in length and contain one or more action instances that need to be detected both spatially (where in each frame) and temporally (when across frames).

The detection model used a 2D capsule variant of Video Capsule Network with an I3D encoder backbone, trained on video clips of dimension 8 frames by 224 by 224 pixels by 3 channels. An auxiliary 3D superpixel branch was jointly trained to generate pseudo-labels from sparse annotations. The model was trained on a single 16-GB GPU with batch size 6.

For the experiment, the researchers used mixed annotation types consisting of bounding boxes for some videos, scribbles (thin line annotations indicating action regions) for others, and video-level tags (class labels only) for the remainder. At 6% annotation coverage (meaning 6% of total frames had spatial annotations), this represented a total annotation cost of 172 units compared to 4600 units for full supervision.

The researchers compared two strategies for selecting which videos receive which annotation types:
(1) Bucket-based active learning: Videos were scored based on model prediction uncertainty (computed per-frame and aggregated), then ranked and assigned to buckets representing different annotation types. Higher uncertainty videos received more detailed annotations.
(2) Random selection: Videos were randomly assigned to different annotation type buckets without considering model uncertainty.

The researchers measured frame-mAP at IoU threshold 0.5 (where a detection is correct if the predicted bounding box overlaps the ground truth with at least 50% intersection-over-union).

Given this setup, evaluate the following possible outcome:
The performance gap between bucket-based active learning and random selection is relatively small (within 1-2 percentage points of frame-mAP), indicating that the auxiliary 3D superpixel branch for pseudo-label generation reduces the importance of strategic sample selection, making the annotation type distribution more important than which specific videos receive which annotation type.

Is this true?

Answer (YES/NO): NO